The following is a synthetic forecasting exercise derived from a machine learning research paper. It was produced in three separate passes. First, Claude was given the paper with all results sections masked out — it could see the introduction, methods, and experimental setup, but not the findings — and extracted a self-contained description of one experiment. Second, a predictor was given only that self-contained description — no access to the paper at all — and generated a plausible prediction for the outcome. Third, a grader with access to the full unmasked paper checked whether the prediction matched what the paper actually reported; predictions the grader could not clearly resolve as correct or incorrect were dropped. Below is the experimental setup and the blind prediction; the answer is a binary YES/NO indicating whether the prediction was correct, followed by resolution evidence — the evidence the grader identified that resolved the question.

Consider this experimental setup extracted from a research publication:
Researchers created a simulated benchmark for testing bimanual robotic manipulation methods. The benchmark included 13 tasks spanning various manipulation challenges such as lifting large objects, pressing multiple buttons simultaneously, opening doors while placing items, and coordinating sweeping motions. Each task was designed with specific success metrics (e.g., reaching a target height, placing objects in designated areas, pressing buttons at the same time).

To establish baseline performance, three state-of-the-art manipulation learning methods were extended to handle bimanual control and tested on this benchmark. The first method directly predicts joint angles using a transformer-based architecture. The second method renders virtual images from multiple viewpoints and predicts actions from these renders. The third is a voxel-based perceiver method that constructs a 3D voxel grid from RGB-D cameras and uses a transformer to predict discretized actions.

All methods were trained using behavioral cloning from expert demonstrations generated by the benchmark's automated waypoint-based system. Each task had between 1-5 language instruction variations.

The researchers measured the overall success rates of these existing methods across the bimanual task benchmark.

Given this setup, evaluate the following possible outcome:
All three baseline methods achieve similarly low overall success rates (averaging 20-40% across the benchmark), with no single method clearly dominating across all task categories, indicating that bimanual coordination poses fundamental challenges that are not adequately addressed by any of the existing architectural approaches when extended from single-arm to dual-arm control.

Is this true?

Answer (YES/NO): NO